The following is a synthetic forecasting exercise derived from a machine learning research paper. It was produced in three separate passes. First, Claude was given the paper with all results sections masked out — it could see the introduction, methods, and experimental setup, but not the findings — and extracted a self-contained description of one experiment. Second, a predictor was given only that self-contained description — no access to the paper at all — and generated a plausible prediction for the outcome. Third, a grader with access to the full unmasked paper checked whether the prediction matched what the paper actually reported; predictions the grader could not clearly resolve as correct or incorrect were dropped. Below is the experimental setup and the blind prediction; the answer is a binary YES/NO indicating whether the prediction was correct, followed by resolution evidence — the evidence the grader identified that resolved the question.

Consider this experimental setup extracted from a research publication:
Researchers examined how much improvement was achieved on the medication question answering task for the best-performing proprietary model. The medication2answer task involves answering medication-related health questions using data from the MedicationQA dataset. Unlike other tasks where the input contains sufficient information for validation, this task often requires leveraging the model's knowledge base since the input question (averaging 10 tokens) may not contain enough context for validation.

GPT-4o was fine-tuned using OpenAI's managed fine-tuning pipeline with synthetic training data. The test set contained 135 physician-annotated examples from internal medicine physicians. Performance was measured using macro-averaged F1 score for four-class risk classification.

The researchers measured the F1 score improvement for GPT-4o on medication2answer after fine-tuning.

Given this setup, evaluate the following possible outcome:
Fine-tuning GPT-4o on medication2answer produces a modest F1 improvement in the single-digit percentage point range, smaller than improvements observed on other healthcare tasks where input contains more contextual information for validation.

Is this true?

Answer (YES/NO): NO